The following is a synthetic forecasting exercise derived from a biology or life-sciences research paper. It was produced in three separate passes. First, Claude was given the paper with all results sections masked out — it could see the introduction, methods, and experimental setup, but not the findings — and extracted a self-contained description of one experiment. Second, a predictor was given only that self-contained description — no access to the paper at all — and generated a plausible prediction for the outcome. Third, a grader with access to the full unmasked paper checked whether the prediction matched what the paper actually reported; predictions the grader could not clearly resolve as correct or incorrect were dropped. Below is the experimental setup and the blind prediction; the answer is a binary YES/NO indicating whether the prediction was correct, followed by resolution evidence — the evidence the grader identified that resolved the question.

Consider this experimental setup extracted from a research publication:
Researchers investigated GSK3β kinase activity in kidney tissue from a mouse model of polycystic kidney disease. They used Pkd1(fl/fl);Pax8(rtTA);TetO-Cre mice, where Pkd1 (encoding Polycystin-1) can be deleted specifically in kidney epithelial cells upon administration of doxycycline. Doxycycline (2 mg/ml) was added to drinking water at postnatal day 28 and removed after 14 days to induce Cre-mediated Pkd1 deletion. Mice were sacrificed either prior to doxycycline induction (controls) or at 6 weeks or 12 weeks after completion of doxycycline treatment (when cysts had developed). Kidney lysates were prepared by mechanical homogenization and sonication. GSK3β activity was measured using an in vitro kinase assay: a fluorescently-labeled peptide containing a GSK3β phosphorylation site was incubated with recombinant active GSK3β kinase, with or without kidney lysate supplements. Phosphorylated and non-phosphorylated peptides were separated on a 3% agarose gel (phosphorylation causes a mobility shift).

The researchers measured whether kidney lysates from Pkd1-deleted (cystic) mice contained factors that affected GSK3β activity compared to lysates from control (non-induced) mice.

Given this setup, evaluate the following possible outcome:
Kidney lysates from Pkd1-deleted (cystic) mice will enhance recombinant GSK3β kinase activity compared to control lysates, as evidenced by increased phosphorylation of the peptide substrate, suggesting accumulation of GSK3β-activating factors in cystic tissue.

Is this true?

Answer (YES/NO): YES